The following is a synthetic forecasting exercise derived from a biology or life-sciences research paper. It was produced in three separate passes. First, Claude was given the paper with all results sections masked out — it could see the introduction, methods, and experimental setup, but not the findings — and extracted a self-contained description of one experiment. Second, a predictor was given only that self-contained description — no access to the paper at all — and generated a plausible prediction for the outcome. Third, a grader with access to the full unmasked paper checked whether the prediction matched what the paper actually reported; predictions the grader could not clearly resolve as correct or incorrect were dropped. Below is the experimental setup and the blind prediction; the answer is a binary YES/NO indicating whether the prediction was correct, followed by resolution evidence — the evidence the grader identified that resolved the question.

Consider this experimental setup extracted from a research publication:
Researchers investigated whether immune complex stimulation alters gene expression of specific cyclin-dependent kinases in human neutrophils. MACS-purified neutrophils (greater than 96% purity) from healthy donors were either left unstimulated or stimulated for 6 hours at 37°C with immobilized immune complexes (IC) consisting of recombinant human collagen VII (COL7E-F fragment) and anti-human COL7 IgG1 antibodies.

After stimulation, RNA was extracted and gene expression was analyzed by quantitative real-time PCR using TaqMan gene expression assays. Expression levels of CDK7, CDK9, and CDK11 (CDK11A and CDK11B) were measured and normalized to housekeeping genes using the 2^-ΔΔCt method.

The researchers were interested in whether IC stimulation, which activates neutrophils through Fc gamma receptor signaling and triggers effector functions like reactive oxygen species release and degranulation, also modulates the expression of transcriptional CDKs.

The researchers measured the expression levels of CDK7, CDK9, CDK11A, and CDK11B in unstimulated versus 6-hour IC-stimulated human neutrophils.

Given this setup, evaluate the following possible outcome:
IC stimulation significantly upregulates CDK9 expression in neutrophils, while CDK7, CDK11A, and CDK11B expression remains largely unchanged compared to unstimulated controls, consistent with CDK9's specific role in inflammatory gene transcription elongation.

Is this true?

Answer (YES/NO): NO